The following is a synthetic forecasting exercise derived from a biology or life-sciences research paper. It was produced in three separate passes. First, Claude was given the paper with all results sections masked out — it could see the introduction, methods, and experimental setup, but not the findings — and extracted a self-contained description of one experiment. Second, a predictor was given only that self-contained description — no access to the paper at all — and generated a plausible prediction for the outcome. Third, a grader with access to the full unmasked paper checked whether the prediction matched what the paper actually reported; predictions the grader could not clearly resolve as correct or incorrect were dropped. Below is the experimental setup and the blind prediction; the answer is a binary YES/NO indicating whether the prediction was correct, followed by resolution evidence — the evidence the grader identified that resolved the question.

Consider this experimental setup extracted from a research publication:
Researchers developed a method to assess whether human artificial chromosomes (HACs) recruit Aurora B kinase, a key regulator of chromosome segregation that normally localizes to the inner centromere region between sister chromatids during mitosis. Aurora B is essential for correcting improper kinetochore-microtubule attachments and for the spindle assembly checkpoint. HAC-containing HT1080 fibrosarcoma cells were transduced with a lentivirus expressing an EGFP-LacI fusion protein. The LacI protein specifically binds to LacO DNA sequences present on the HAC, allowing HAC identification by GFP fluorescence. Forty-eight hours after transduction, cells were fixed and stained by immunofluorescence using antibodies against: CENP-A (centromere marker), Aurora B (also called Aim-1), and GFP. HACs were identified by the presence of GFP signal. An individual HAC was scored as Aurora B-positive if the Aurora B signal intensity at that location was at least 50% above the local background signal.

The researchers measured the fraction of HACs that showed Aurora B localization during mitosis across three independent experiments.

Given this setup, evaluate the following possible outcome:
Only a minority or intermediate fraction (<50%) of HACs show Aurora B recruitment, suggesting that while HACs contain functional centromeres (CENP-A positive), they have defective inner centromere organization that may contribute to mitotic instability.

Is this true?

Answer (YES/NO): NO